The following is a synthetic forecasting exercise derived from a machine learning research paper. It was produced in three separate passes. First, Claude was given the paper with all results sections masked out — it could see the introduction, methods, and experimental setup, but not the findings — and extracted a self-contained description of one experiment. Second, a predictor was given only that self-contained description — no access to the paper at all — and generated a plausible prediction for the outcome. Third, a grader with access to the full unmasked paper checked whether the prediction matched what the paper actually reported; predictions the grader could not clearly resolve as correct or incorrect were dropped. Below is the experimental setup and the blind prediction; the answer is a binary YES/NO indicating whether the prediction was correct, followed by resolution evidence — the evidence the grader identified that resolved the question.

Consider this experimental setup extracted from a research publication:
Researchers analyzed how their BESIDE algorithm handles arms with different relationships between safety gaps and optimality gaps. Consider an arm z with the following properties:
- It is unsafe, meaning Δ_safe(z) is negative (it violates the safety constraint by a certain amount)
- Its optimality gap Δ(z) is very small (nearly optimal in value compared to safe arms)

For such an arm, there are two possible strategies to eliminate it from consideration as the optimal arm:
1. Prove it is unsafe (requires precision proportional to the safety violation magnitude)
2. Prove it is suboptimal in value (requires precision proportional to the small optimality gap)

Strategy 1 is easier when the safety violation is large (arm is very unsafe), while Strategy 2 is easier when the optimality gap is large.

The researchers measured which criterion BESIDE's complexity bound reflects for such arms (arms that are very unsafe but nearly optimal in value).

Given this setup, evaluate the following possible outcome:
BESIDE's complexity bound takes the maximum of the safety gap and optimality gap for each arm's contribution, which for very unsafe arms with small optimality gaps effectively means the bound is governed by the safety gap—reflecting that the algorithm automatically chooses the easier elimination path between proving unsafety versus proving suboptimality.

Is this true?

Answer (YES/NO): YES